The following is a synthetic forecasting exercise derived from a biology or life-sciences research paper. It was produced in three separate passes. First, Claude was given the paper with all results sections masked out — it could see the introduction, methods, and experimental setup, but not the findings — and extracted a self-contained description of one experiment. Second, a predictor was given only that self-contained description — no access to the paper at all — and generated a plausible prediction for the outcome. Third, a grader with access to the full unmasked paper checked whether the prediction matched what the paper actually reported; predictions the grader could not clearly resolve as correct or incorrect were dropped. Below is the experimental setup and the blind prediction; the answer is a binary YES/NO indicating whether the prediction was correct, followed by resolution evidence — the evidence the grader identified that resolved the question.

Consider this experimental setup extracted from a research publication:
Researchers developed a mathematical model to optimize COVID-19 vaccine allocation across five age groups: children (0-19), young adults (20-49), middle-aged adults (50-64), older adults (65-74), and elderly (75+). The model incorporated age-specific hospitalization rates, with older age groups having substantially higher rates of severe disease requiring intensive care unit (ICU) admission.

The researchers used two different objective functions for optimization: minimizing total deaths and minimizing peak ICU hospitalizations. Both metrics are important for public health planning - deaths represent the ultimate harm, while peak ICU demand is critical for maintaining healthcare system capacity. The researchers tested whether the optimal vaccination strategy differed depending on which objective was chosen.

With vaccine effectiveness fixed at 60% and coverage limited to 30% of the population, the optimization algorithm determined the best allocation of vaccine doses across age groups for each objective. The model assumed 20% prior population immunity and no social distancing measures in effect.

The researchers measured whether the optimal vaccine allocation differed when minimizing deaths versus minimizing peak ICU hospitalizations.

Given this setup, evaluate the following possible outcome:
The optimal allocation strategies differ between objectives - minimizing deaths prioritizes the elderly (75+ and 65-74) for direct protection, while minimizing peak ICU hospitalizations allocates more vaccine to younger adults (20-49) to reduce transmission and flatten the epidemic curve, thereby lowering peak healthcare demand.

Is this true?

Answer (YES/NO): NO